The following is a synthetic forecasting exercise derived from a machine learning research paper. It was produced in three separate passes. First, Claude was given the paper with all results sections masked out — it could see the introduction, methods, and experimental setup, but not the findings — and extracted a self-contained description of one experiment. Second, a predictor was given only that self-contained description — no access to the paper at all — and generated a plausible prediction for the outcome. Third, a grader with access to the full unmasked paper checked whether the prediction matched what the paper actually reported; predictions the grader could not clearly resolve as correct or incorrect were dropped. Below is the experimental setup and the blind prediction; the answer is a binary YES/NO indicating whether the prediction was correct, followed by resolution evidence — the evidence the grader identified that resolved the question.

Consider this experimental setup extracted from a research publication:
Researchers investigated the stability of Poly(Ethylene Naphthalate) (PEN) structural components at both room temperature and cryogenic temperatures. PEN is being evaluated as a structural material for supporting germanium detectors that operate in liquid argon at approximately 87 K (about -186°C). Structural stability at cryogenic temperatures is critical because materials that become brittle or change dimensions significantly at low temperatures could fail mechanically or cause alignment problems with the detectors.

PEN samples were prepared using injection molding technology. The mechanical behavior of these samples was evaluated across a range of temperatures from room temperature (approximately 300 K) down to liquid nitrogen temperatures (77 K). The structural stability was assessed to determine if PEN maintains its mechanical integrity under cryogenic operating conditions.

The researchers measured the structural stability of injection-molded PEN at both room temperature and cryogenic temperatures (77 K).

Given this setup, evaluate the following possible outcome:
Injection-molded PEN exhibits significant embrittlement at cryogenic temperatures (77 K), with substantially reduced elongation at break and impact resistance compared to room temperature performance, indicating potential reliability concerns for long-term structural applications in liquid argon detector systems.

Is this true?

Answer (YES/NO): NO